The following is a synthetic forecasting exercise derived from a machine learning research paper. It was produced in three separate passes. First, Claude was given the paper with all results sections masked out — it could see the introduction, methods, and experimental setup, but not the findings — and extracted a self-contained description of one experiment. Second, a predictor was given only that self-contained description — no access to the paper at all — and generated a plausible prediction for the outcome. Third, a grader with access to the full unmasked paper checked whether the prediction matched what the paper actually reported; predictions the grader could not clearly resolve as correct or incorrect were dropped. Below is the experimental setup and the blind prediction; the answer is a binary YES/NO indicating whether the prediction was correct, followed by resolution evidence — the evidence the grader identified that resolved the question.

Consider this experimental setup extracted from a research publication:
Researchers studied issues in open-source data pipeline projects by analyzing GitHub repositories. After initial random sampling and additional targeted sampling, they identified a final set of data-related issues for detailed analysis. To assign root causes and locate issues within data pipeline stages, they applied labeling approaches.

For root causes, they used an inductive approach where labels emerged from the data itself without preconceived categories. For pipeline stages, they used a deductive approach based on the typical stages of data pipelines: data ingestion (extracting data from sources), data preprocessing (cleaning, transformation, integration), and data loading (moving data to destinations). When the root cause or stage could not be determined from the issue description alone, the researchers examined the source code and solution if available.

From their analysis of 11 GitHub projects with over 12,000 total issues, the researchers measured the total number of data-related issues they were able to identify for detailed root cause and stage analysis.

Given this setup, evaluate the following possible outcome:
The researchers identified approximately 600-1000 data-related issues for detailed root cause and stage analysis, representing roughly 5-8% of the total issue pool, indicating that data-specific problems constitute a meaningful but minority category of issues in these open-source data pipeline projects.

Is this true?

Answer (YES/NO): NO